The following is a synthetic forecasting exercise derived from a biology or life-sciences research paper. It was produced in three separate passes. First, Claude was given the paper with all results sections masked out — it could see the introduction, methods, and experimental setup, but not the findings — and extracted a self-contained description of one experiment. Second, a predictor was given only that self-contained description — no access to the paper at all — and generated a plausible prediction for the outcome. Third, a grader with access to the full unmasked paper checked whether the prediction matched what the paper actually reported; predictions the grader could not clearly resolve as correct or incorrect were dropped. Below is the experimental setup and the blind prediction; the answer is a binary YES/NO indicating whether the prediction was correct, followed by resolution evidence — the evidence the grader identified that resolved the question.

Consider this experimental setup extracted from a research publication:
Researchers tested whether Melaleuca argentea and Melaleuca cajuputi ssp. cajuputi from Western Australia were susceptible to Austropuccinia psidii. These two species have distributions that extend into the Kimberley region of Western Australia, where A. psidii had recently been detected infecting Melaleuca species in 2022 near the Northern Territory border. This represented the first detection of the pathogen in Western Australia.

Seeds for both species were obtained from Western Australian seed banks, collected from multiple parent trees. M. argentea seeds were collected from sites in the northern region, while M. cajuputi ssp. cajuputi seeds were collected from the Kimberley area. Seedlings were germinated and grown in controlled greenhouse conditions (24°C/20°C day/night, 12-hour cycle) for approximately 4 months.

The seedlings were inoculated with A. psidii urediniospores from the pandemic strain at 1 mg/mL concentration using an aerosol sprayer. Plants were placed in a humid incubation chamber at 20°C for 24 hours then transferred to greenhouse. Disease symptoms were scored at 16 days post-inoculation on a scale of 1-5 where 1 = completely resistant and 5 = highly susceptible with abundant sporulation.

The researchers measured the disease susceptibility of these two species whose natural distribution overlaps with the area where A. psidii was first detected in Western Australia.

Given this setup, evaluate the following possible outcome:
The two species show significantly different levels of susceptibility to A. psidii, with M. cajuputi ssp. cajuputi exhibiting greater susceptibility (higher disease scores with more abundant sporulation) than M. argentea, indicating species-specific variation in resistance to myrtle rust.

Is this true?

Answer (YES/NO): NO